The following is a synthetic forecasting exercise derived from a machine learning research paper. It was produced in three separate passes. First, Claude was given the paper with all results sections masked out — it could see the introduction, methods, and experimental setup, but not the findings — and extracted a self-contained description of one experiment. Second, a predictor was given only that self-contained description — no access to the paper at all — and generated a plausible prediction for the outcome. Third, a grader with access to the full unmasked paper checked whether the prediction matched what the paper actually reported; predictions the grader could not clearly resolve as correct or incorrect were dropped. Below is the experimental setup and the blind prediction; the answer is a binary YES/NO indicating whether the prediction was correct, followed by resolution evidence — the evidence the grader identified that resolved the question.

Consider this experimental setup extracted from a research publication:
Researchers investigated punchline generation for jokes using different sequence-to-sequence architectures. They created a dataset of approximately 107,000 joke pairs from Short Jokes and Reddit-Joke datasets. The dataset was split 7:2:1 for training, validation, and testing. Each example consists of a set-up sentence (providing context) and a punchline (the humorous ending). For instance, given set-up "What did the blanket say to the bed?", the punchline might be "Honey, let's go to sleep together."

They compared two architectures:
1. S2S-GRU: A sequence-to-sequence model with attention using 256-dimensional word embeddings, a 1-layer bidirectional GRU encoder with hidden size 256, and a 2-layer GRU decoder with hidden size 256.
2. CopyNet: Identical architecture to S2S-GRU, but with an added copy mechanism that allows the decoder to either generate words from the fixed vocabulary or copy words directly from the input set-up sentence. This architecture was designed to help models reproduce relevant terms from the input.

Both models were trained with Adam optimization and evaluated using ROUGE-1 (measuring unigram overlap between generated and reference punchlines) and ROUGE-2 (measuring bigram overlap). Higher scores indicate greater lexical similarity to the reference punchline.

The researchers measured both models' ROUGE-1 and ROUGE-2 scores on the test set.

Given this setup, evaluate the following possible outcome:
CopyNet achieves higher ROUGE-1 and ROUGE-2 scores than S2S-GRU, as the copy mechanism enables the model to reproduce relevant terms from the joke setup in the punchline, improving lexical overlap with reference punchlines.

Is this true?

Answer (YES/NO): NO